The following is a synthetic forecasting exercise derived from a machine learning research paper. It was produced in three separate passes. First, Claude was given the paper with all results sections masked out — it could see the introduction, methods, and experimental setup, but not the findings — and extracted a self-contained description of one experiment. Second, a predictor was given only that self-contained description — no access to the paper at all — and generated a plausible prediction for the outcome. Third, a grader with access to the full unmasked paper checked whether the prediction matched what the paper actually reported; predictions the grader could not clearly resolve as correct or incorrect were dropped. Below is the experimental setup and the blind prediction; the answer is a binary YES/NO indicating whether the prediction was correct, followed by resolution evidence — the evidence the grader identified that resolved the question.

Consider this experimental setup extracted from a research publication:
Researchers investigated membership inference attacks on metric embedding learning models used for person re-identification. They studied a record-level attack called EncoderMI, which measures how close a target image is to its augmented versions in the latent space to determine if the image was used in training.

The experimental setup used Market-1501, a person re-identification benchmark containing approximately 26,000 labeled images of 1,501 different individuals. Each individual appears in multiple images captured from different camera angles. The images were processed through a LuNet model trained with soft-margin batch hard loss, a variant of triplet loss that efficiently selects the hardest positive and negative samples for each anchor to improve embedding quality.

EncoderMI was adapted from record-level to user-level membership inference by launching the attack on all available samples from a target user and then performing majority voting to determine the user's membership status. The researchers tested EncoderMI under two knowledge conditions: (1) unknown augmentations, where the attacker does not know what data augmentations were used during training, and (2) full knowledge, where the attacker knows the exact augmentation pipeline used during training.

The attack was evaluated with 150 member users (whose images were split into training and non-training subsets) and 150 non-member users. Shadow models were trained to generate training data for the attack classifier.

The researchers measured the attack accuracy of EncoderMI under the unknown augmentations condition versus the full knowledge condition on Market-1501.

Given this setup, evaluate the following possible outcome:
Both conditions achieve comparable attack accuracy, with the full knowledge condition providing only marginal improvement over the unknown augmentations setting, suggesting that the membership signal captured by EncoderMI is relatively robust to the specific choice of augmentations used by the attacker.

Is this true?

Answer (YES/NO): NO